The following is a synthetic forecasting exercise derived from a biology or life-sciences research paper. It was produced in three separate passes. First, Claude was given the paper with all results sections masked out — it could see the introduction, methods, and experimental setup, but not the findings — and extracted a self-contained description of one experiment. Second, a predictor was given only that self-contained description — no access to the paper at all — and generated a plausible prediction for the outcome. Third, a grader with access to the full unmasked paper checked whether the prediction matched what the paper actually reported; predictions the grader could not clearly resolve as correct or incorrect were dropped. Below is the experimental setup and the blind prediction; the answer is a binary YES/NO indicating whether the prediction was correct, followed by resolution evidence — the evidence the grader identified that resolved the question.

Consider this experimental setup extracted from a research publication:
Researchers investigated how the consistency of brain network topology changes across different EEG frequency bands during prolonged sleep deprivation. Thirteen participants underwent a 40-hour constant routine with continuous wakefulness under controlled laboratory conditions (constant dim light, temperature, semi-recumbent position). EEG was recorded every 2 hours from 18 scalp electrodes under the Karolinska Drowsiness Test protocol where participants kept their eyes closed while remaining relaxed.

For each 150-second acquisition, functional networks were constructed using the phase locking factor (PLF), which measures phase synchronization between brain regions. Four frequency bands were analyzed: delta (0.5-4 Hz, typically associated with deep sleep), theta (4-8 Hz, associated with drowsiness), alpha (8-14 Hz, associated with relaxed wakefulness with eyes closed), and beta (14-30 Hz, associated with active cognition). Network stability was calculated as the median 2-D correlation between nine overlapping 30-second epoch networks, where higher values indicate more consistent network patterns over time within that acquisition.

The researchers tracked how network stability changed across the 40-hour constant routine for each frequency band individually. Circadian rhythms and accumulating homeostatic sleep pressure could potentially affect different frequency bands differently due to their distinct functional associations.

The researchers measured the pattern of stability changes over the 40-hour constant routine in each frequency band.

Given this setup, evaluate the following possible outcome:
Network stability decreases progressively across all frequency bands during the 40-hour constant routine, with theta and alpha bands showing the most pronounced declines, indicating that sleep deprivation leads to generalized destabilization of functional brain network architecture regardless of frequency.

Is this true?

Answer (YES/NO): NO